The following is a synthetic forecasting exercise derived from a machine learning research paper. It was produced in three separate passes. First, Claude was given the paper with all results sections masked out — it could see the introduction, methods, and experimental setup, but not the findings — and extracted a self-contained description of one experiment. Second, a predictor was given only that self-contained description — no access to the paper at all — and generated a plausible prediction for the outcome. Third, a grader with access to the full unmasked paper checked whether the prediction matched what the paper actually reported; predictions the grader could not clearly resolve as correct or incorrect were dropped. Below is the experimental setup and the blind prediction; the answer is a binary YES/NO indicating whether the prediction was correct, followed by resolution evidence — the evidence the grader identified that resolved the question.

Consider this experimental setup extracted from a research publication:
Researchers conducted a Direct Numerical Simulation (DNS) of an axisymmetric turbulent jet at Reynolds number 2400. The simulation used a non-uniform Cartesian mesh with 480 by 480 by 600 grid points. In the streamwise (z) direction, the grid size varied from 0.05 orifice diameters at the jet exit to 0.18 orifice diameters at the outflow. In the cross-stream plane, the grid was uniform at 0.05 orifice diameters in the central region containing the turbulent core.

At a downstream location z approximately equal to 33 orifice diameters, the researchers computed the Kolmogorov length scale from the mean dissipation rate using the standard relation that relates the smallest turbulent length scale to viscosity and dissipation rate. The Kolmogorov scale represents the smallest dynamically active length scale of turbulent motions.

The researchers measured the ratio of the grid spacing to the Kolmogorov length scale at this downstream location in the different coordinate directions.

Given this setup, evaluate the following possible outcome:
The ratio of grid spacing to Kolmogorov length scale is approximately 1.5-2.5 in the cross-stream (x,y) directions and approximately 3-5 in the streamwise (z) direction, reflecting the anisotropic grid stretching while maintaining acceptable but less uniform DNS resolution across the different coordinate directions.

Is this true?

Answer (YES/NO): NO